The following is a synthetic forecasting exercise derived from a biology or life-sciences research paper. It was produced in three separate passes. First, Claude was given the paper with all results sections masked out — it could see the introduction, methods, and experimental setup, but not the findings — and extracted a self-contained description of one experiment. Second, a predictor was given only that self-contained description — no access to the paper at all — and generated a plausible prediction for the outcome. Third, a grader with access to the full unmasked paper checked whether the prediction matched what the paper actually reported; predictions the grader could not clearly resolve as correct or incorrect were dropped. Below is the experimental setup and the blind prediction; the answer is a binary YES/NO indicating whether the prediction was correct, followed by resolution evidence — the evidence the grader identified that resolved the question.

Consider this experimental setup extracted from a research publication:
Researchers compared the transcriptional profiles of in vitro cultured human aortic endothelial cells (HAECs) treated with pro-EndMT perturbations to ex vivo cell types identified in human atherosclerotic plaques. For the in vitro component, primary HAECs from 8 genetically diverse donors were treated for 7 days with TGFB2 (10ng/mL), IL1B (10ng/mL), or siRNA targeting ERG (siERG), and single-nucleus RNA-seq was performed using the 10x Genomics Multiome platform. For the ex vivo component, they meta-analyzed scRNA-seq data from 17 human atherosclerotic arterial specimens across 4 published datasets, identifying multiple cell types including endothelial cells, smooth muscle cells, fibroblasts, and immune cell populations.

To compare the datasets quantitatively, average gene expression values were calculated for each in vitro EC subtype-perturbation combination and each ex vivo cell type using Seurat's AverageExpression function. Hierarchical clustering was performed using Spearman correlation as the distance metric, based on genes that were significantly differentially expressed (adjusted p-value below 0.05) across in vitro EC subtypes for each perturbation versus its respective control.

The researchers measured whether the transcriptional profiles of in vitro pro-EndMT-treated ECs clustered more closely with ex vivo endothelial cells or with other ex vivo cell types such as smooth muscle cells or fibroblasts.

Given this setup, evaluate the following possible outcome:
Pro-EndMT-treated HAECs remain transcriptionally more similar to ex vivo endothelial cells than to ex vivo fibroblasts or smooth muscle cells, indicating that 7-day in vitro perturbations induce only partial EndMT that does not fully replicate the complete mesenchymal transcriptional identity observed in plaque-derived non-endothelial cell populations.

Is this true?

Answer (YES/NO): NO